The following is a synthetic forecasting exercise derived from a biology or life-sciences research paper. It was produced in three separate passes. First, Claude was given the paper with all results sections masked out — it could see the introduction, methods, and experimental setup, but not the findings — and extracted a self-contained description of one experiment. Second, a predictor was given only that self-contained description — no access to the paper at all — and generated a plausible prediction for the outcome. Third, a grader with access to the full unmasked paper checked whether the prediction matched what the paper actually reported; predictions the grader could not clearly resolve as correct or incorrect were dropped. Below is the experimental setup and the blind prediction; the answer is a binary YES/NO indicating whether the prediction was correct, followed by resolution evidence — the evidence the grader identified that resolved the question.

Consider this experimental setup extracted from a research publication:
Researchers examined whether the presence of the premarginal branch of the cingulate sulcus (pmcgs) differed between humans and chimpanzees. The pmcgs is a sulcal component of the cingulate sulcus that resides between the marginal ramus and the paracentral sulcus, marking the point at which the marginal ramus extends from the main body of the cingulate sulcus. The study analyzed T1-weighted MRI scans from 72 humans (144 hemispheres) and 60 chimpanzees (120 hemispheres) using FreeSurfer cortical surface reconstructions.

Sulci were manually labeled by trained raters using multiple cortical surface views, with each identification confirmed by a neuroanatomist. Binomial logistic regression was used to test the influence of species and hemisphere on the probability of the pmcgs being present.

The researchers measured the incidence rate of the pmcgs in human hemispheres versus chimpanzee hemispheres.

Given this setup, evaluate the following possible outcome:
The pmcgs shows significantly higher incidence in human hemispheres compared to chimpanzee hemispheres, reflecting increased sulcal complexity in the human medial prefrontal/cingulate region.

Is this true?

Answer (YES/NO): NO